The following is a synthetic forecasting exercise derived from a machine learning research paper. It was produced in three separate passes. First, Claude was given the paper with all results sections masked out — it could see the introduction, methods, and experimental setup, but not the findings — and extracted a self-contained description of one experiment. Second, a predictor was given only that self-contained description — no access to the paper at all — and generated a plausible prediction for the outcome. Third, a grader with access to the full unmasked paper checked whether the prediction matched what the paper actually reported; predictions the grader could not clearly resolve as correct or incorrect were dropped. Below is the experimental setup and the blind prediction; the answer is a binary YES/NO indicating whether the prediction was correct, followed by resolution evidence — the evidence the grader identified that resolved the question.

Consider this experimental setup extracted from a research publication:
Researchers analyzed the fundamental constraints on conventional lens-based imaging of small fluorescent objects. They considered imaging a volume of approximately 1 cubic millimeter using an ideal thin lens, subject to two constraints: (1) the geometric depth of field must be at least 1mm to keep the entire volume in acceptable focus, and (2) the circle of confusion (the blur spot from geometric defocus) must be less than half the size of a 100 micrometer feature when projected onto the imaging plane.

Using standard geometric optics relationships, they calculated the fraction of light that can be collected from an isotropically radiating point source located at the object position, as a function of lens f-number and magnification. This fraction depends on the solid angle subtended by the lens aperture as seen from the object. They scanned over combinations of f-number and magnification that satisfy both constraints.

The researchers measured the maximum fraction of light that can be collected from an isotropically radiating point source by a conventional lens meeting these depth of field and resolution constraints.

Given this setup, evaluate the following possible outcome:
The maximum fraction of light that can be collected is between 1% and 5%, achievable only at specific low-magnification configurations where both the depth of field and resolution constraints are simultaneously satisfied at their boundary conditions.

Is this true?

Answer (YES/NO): NO